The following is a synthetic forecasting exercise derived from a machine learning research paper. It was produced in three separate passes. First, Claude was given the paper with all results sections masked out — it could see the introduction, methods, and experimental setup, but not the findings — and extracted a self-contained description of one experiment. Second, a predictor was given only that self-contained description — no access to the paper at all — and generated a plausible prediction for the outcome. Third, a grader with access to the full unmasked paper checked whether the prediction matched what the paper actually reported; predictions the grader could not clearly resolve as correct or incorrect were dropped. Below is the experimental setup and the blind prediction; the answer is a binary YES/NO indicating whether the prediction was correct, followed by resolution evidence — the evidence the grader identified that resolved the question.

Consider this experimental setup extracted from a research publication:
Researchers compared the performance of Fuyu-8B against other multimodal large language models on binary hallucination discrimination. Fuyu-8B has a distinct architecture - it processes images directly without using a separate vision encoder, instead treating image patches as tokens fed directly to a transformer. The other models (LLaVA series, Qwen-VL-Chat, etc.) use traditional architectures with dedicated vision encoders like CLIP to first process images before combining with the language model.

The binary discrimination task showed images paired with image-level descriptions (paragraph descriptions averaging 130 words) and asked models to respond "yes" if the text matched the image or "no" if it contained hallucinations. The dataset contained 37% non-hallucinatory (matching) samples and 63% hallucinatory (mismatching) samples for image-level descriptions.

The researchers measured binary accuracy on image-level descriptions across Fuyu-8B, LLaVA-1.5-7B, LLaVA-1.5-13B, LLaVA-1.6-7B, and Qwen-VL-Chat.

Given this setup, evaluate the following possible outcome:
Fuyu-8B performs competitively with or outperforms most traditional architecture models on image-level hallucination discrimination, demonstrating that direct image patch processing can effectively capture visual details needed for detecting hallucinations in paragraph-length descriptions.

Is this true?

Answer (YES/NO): YES